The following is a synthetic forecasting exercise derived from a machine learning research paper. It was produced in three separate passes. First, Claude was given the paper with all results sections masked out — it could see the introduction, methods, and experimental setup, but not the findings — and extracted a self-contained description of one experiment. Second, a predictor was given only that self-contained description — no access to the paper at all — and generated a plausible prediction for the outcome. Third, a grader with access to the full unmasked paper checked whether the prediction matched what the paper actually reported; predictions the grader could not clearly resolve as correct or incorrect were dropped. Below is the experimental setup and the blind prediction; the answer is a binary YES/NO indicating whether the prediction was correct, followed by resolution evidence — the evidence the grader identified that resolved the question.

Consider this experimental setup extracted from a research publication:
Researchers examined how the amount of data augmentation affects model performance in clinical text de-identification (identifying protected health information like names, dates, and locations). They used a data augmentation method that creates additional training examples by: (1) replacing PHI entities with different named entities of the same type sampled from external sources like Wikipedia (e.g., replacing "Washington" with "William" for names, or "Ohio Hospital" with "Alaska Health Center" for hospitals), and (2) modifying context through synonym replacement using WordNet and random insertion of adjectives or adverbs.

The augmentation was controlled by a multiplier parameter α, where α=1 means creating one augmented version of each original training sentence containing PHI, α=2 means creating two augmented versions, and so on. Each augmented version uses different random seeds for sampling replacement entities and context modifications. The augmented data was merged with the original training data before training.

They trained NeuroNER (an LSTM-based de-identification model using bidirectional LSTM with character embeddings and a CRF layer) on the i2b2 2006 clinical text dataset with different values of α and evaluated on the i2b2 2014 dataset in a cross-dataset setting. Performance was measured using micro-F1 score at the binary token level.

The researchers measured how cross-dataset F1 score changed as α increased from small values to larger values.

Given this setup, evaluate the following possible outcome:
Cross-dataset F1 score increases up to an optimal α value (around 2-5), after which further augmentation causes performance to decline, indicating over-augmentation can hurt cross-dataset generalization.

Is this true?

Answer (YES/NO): NO